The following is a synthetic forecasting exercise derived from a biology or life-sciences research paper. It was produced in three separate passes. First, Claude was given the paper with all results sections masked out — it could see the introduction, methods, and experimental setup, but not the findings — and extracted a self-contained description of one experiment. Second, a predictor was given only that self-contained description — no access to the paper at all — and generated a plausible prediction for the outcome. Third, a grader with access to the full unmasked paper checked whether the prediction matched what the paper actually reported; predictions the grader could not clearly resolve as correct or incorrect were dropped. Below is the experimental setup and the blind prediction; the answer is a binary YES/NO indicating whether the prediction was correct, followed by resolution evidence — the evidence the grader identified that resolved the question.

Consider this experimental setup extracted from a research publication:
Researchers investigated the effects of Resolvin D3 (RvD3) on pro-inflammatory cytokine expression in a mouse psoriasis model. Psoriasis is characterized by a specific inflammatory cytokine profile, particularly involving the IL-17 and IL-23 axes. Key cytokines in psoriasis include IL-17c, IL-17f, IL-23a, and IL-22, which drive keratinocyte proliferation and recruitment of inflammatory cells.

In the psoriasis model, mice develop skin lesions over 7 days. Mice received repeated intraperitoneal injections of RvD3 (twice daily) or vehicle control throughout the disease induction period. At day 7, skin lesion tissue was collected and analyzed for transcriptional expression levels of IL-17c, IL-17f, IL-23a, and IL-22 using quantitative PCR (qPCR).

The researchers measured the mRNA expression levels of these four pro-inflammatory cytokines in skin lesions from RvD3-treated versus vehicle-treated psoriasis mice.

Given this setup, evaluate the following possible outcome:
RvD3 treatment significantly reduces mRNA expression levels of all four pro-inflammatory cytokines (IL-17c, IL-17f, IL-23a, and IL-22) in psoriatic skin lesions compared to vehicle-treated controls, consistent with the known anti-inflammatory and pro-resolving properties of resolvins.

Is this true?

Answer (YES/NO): NO